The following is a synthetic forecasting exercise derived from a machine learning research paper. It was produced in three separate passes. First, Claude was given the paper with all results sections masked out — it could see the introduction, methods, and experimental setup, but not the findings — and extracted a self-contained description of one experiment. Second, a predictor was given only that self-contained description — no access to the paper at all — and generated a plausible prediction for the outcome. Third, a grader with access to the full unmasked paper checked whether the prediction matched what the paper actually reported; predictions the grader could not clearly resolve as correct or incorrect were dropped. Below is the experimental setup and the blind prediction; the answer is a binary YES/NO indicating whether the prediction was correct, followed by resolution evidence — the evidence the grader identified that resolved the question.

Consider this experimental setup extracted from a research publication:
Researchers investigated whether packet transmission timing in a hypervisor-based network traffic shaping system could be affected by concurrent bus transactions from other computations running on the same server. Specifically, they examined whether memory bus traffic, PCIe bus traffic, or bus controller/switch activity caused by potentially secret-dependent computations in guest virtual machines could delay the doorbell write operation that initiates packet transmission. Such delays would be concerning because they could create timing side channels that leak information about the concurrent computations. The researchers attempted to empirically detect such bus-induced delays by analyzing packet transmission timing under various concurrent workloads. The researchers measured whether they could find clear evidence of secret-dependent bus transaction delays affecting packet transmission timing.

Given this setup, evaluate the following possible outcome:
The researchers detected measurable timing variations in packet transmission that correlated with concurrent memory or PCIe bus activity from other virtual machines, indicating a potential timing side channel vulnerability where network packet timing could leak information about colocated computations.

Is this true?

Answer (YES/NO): NO